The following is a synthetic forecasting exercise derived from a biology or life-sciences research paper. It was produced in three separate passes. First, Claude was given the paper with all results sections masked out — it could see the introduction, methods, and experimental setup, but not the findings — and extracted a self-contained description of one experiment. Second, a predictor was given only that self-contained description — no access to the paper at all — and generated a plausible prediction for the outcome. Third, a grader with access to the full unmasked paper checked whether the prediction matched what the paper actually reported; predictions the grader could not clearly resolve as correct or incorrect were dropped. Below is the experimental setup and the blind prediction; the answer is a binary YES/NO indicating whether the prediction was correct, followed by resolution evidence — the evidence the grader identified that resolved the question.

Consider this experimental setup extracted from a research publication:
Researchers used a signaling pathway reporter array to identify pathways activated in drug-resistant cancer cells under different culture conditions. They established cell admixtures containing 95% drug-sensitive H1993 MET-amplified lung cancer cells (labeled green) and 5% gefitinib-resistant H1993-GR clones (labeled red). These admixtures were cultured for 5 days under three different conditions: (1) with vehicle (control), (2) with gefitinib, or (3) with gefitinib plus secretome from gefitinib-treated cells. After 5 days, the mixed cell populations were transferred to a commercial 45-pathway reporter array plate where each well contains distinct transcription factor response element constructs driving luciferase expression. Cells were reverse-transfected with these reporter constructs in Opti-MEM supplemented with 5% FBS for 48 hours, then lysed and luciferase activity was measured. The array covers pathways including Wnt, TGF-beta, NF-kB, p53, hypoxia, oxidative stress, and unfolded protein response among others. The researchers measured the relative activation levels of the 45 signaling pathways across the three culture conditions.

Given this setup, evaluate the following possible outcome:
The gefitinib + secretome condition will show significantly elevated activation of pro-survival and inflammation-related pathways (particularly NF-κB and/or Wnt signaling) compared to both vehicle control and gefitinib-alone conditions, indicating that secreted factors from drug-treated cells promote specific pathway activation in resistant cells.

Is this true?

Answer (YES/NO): NO